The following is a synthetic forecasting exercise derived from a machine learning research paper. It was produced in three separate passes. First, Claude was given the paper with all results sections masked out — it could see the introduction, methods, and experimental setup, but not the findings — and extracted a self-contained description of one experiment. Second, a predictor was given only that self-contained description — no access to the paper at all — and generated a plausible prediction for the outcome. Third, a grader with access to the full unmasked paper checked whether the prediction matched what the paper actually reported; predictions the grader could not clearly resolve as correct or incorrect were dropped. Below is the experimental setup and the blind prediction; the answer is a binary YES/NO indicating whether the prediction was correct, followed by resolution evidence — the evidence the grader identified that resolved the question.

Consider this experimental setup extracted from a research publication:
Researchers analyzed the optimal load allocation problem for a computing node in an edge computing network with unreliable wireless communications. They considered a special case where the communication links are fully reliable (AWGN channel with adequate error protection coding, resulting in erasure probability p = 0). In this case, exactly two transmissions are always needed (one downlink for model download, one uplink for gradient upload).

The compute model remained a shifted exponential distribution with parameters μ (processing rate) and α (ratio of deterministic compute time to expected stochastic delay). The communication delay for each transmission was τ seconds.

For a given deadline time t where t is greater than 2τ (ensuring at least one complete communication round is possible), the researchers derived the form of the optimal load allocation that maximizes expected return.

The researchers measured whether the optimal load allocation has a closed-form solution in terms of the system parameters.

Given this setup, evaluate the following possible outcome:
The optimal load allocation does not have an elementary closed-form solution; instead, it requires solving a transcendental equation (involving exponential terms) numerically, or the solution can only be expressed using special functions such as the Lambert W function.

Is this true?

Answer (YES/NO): YES